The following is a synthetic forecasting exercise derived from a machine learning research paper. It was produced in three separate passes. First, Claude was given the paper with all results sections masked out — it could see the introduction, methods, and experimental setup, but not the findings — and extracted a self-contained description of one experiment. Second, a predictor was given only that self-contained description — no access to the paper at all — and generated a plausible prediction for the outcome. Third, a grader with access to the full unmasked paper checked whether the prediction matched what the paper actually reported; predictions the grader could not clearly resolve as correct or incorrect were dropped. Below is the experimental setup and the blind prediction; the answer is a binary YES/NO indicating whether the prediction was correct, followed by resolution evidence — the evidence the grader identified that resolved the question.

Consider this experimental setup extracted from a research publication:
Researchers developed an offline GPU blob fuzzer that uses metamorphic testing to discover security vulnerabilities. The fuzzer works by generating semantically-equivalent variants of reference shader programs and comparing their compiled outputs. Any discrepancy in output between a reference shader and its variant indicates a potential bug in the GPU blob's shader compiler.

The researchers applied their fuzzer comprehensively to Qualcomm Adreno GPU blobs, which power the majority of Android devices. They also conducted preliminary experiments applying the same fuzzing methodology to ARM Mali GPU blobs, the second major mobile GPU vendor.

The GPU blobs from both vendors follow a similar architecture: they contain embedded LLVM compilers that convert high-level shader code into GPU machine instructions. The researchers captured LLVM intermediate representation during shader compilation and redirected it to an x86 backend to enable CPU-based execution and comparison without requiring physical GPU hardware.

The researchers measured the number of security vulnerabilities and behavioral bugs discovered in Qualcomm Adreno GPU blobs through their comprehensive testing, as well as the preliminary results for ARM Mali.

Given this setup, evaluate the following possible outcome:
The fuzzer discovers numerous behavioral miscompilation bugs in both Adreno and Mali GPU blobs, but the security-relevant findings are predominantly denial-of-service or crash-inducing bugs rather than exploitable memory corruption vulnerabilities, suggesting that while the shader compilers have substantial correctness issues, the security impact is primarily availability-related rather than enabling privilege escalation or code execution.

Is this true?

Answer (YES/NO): NO